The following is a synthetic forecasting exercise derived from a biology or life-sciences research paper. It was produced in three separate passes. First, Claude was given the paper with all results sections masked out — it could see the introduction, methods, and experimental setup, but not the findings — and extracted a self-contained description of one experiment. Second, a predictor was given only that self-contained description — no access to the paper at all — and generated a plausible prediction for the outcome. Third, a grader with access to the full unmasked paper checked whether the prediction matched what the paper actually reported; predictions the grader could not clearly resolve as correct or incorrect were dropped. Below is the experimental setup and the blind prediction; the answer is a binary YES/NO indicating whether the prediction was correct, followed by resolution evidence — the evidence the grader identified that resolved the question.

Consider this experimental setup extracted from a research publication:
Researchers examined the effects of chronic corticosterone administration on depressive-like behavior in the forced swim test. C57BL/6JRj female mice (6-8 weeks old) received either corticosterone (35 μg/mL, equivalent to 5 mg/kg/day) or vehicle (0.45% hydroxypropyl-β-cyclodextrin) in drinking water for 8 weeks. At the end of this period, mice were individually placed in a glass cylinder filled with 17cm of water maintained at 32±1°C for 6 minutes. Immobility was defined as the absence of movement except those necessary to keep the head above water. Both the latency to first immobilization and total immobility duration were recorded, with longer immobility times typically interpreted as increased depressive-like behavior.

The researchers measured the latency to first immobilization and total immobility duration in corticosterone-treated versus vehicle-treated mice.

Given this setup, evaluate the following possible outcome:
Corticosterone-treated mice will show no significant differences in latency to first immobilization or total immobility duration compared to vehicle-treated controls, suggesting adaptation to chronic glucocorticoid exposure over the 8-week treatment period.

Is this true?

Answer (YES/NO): YES